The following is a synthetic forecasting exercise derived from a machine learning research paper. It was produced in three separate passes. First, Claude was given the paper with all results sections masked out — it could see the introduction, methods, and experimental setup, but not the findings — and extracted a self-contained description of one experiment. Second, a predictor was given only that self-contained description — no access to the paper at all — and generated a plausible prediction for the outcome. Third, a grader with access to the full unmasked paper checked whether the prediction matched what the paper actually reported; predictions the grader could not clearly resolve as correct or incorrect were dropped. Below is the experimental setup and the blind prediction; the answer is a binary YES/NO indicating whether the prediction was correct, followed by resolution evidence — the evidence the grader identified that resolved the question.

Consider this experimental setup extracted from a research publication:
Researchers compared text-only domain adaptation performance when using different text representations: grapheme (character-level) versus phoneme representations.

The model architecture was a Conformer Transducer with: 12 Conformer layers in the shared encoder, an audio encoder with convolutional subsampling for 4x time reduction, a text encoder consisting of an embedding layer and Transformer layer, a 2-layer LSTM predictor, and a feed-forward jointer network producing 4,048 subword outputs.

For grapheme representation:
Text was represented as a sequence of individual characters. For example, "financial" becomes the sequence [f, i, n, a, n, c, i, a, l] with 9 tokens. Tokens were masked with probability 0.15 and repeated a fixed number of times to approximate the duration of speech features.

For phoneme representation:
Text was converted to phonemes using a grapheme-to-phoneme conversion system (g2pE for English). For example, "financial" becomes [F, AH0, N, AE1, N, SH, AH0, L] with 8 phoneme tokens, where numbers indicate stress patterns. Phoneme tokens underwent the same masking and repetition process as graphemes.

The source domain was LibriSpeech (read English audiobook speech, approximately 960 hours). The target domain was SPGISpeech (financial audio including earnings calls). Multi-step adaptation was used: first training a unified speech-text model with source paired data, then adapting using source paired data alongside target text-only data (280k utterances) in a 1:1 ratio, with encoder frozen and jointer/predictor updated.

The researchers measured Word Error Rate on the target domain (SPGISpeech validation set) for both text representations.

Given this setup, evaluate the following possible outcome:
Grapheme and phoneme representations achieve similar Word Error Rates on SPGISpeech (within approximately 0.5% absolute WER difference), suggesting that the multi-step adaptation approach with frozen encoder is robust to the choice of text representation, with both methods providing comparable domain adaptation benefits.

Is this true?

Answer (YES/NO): NO